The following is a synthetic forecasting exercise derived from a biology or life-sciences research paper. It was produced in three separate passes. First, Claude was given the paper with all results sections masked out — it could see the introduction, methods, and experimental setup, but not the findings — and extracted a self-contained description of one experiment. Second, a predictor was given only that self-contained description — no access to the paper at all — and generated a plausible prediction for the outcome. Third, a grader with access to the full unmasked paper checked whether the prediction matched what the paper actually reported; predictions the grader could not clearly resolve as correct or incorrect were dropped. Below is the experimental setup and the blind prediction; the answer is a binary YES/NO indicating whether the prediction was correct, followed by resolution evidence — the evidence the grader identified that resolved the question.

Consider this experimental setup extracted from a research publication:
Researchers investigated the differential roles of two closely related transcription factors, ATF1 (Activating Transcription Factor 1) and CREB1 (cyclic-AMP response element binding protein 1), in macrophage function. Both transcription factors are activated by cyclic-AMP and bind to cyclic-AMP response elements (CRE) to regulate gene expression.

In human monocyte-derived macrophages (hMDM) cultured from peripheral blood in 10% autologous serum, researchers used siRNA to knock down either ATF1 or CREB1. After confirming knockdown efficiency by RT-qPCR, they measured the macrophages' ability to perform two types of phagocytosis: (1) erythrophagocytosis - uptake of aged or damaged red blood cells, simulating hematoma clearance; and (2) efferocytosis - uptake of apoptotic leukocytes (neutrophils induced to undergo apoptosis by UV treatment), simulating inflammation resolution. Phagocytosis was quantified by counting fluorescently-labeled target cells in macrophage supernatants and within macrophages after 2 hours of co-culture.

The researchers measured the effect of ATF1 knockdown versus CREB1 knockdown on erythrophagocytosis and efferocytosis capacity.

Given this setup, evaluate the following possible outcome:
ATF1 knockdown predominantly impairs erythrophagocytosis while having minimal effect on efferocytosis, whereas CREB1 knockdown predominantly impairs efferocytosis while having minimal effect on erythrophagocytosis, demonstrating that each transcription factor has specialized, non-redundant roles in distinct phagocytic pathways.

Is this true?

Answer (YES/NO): YES